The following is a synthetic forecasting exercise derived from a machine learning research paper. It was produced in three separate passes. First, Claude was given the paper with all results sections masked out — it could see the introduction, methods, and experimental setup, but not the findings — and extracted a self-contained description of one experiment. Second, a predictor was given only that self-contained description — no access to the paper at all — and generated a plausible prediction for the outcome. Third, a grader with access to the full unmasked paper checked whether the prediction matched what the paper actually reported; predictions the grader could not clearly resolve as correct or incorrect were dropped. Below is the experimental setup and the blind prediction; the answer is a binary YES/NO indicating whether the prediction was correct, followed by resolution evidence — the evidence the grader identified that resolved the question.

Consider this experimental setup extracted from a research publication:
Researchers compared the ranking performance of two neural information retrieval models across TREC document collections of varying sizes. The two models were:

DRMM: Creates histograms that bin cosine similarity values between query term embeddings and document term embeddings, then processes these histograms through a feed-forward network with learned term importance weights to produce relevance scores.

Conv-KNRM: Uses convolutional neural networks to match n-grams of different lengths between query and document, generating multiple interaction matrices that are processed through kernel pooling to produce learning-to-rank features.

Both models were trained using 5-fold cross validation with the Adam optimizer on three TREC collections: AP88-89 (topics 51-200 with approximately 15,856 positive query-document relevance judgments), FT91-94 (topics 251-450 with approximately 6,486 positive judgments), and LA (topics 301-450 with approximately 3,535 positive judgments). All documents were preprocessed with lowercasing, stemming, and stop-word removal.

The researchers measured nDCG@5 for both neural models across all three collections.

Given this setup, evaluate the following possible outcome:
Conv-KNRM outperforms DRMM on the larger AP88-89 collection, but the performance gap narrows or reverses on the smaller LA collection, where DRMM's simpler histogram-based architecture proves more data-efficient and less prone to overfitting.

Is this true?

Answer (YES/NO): YES